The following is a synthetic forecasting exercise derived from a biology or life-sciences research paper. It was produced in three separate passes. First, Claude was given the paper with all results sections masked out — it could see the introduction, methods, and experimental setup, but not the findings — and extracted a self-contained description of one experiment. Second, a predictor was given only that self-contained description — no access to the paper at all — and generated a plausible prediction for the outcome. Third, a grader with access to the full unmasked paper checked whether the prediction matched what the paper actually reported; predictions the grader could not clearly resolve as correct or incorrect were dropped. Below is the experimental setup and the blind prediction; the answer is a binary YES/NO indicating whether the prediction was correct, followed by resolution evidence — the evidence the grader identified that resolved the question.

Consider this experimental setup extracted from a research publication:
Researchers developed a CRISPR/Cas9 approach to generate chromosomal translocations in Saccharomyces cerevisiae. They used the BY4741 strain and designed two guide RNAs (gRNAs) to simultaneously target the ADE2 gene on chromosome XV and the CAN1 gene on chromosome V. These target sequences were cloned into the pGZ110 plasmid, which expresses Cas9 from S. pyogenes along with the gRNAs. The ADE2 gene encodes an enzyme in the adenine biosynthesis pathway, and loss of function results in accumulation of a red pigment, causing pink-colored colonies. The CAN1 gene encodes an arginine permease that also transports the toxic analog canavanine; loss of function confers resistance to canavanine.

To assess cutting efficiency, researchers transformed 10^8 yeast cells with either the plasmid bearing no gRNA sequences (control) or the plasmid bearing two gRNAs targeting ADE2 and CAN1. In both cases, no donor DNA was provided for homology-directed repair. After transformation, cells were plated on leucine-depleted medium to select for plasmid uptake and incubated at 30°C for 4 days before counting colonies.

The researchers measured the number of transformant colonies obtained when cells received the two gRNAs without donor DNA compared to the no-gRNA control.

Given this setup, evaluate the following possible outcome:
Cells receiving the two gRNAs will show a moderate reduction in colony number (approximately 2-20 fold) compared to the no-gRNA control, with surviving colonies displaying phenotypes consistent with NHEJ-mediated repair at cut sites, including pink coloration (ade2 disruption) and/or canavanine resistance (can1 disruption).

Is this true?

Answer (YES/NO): NO